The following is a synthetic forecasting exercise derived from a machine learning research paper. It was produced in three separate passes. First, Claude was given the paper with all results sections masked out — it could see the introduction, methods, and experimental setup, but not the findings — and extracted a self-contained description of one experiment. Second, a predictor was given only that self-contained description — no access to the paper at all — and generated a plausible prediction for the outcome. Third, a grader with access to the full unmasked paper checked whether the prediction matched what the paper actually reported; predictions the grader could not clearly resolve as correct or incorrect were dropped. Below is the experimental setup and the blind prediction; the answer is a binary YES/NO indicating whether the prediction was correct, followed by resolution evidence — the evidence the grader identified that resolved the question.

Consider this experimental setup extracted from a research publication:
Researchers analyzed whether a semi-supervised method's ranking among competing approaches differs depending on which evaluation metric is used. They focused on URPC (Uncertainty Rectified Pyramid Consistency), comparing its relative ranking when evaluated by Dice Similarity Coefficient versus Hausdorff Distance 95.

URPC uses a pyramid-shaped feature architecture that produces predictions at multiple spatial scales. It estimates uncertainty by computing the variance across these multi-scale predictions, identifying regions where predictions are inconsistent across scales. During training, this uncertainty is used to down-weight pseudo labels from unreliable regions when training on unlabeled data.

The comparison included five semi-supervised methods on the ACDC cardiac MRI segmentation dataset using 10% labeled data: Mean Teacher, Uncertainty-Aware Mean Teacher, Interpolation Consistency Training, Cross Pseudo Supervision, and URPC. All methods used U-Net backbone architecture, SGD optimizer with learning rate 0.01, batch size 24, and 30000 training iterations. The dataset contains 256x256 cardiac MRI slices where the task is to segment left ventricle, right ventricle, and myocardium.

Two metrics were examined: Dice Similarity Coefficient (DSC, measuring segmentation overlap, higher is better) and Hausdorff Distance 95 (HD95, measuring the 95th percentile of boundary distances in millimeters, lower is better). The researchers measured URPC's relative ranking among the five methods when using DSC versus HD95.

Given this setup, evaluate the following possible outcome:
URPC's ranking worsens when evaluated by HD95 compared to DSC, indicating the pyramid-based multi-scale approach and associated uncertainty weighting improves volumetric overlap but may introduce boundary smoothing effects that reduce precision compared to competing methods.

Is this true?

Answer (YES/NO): NO